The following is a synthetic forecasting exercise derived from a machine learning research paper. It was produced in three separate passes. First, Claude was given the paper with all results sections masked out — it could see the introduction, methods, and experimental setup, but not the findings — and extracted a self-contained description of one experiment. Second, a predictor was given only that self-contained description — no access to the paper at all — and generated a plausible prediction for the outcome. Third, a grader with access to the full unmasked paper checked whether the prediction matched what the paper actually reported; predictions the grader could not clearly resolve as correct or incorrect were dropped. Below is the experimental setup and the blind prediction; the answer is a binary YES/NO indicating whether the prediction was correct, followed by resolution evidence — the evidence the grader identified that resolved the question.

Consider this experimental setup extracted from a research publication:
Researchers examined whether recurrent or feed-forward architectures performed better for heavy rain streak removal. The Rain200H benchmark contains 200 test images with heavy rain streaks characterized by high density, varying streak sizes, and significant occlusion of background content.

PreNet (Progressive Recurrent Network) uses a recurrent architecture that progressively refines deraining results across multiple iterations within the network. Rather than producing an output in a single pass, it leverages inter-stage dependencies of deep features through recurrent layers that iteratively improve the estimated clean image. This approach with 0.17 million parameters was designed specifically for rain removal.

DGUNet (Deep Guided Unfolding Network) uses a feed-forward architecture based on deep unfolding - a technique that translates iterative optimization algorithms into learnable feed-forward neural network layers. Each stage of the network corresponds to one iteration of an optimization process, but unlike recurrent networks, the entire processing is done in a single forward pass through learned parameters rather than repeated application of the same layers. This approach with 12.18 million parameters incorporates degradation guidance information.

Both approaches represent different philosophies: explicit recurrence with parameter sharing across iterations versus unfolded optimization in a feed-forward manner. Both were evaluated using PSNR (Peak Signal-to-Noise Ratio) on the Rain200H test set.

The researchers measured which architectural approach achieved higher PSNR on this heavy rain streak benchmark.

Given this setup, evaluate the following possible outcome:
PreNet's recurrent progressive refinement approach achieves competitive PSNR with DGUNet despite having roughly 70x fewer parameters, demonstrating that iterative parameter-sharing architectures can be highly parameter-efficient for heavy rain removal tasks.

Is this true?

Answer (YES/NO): NO